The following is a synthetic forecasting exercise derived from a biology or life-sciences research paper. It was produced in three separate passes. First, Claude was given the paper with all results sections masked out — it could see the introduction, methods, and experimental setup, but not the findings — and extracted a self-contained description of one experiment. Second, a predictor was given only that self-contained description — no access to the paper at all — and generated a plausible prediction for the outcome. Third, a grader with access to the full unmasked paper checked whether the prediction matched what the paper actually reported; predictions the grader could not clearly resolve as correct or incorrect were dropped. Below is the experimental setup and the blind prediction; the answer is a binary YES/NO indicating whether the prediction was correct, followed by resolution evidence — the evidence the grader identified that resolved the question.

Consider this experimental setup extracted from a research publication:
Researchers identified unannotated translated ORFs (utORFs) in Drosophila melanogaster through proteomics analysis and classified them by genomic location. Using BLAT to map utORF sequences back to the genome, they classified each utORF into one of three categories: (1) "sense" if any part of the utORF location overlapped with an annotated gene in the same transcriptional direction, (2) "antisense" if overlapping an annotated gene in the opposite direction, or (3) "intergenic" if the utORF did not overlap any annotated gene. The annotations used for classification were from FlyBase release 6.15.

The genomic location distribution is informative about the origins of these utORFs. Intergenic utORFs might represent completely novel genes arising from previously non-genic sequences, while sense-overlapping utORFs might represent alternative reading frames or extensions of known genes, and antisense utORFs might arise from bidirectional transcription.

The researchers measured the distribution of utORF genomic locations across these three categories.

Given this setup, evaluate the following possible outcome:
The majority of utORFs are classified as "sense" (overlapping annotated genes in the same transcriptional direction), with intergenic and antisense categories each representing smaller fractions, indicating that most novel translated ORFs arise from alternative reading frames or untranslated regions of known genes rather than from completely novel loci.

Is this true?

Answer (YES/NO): NO